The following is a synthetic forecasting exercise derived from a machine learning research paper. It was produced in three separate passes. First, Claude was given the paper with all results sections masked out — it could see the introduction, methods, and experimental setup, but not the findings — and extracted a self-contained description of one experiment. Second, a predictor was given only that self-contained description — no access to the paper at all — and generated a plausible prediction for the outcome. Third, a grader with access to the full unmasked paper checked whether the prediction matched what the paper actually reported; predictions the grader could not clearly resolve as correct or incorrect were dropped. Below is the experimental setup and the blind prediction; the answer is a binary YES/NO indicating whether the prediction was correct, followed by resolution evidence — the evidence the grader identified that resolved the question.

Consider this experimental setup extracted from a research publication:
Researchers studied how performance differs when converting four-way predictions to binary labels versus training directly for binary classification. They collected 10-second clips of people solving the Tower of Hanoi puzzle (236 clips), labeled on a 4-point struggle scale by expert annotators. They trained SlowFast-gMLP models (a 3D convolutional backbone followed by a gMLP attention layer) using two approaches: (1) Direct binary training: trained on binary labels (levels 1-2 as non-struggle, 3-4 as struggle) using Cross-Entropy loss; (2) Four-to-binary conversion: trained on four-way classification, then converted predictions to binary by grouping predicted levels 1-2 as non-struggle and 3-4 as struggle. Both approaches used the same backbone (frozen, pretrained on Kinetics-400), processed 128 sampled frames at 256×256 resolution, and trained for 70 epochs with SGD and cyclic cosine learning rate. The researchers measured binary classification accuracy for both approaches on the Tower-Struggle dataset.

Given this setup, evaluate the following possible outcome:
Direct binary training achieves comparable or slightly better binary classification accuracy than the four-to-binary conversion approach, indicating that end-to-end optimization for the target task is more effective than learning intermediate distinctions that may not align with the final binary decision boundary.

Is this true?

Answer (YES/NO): YES